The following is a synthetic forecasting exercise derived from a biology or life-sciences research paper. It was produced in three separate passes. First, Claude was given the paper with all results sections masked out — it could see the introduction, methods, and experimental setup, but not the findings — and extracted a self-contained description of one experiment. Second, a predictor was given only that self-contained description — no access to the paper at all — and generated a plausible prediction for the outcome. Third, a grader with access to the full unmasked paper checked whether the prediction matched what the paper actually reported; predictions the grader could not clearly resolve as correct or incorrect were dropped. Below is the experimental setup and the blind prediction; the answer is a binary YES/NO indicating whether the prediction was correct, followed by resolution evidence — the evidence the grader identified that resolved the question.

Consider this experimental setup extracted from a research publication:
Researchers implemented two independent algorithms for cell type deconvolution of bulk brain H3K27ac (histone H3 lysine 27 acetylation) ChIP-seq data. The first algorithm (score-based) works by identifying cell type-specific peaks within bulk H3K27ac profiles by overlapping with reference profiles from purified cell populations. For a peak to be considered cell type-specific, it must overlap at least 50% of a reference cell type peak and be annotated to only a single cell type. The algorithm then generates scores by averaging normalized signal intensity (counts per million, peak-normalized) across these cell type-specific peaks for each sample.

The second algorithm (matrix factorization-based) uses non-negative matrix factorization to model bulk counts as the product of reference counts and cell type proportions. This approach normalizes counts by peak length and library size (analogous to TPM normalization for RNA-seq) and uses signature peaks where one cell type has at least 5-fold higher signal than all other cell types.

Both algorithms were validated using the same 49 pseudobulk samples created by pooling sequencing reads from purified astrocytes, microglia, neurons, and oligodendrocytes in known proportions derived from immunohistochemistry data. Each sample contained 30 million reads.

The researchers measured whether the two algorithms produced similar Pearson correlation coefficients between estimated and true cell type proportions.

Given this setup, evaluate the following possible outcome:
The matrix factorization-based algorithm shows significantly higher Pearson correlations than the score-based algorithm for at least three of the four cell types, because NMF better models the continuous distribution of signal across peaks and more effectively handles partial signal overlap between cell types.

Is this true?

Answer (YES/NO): NO